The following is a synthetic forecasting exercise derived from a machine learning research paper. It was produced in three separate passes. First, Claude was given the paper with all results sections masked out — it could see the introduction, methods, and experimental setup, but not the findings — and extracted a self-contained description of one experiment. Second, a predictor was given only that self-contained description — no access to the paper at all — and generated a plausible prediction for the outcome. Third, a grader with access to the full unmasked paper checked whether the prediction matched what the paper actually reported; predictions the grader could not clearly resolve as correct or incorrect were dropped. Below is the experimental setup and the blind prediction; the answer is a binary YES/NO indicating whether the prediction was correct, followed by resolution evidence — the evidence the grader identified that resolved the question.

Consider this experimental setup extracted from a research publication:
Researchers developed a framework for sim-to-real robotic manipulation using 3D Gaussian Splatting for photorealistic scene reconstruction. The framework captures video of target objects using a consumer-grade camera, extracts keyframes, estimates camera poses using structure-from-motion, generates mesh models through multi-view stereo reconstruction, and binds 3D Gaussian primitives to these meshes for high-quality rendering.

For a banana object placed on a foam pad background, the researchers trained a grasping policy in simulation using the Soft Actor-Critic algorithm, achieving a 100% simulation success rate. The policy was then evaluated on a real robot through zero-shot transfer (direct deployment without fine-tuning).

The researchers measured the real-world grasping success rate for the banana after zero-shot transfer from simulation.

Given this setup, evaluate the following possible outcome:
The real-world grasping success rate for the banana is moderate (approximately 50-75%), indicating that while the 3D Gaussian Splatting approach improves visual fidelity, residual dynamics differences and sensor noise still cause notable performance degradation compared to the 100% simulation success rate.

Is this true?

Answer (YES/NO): NO